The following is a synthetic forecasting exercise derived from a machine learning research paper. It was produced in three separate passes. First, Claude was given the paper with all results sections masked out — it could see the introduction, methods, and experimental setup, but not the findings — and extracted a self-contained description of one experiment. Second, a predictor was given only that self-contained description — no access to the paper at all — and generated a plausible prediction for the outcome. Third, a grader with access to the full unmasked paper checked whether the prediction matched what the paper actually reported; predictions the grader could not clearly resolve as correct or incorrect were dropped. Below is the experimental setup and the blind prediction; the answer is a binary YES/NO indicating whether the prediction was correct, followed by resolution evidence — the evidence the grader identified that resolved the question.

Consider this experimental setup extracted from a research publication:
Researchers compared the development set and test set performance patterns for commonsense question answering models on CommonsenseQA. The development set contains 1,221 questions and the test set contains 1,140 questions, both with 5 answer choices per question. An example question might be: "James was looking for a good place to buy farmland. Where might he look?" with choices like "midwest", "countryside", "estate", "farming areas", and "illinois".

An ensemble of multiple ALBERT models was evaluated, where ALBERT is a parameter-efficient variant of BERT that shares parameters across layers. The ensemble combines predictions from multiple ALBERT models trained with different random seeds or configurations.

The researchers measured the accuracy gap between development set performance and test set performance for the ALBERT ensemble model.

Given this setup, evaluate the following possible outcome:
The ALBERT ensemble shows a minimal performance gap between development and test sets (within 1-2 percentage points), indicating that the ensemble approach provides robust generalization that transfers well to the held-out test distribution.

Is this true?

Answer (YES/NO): NO